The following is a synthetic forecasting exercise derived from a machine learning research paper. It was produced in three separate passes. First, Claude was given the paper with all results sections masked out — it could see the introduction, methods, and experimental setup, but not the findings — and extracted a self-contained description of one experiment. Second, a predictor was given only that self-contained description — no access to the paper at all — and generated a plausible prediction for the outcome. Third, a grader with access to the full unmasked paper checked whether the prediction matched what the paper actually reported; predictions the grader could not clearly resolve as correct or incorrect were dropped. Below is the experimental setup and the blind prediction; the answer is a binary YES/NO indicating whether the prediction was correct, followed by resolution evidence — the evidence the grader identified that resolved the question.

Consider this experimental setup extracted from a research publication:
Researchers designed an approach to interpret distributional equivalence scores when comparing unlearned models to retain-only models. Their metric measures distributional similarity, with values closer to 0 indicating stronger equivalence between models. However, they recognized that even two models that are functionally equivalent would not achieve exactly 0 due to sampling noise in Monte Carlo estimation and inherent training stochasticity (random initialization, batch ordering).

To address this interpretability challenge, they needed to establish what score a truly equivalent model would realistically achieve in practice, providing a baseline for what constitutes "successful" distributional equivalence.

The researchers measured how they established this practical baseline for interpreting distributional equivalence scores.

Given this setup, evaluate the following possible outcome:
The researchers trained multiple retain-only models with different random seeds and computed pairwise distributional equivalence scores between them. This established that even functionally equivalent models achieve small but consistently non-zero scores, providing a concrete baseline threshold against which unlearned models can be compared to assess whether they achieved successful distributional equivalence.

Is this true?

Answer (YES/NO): YES